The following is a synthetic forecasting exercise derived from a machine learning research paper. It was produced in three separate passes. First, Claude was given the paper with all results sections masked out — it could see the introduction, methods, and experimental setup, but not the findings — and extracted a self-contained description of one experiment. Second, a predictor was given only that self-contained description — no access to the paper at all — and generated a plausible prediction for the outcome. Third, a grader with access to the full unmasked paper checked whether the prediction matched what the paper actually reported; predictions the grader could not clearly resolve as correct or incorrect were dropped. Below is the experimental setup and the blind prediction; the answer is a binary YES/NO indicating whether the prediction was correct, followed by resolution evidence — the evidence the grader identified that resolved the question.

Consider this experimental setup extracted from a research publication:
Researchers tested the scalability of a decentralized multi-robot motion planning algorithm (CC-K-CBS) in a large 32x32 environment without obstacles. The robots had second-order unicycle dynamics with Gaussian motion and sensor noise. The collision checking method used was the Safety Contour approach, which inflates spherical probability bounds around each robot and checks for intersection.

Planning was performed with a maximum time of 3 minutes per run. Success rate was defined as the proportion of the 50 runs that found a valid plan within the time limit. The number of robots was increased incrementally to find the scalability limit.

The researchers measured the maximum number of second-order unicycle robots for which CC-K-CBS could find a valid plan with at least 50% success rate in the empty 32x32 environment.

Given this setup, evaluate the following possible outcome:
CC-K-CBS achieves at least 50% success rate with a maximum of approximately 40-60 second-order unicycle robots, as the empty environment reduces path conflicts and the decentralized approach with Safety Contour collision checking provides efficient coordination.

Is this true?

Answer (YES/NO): NO